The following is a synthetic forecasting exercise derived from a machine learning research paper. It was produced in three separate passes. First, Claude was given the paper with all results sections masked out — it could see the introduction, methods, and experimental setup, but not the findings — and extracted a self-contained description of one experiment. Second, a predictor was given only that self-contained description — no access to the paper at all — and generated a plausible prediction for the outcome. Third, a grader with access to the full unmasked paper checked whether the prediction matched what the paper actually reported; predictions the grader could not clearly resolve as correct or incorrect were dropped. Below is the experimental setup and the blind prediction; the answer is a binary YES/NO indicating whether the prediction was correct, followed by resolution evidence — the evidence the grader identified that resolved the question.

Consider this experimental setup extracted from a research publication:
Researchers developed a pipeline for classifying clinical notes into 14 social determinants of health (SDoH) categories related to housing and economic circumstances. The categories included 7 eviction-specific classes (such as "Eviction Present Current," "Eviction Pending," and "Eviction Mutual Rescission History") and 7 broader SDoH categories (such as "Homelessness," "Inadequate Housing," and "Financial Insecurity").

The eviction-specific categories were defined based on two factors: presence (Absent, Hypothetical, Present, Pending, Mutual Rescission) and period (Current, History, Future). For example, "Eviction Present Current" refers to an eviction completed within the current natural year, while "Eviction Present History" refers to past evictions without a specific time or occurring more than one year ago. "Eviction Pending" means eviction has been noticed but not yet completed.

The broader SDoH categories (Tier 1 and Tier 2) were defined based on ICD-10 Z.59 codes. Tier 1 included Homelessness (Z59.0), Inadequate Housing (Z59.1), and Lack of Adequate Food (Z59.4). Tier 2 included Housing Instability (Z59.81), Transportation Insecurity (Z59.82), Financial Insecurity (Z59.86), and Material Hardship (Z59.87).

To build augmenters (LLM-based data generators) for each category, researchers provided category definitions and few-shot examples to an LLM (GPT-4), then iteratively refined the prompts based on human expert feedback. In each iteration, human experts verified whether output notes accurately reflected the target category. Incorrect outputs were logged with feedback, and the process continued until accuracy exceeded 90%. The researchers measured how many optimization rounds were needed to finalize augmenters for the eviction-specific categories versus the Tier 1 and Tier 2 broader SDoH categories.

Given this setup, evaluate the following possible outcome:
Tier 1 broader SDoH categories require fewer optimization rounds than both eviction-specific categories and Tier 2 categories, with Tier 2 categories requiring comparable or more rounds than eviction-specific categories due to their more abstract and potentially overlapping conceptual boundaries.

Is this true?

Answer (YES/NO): NO